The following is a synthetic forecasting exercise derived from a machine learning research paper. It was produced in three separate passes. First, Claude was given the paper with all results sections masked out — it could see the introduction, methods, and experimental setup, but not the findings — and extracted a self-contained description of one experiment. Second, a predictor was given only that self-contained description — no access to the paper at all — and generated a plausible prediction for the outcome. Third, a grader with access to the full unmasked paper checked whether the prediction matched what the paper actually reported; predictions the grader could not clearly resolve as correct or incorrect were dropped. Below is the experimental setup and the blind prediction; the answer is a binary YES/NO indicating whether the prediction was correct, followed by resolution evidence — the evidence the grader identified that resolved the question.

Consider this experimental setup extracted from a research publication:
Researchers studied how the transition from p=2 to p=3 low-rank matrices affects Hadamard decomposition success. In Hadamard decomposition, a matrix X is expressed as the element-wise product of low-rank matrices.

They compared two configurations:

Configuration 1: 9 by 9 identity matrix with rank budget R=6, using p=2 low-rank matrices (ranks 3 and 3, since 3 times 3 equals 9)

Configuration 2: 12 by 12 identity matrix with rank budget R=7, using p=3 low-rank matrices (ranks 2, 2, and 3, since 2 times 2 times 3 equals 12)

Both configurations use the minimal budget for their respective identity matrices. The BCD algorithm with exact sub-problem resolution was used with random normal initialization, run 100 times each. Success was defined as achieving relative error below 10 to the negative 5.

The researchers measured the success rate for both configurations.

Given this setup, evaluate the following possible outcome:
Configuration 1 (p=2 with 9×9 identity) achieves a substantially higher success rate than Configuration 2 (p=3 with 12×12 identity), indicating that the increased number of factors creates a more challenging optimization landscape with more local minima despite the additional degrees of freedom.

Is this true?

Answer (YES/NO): NO